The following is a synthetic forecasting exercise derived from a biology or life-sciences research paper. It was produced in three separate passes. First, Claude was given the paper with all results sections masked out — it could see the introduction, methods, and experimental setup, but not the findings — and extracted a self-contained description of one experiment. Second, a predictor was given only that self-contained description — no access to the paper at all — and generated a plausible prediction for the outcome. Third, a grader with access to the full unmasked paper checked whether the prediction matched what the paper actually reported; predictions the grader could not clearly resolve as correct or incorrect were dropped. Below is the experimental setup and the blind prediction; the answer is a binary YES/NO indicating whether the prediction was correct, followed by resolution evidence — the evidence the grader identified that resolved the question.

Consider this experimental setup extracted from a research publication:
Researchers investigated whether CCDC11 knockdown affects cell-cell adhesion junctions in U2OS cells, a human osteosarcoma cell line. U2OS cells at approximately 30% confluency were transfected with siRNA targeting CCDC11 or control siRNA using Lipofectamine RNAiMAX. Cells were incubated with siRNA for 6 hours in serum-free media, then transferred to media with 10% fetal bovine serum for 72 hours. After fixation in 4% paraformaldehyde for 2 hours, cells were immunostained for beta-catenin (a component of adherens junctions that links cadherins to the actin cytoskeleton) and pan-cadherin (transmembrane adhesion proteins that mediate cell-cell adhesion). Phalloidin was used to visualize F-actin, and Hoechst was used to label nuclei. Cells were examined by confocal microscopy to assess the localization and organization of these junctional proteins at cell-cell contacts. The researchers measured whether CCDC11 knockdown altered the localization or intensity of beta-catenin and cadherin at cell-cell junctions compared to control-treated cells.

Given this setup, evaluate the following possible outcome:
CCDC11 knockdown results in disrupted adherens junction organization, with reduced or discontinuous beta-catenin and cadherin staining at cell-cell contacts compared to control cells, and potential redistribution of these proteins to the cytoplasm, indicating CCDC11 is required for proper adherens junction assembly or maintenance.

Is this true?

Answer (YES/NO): YES